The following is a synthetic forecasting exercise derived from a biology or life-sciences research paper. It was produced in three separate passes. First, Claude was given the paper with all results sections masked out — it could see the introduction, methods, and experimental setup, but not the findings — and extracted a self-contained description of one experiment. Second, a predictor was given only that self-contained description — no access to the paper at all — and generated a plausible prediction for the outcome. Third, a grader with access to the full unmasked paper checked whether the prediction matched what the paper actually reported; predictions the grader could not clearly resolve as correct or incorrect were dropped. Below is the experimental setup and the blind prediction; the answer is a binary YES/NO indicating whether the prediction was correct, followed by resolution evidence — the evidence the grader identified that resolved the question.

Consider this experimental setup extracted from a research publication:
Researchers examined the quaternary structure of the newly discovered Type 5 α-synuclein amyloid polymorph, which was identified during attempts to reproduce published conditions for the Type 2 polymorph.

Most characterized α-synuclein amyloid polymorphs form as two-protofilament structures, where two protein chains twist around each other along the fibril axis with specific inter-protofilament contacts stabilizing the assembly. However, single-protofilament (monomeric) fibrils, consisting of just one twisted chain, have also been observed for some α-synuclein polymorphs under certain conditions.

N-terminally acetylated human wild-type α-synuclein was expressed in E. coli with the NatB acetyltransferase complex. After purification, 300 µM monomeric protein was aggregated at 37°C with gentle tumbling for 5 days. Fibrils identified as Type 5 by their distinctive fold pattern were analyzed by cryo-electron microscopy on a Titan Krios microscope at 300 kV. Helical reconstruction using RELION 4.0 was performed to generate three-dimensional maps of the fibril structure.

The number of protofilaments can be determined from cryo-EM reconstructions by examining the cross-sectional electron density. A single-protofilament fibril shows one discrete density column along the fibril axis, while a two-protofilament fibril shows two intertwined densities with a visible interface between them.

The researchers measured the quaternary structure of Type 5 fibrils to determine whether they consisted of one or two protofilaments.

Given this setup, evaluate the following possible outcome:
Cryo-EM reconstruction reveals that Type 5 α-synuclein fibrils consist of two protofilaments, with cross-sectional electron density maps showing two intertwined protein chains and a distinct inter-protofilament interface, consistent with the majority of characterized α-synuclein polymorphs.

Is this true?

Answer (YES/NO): YES